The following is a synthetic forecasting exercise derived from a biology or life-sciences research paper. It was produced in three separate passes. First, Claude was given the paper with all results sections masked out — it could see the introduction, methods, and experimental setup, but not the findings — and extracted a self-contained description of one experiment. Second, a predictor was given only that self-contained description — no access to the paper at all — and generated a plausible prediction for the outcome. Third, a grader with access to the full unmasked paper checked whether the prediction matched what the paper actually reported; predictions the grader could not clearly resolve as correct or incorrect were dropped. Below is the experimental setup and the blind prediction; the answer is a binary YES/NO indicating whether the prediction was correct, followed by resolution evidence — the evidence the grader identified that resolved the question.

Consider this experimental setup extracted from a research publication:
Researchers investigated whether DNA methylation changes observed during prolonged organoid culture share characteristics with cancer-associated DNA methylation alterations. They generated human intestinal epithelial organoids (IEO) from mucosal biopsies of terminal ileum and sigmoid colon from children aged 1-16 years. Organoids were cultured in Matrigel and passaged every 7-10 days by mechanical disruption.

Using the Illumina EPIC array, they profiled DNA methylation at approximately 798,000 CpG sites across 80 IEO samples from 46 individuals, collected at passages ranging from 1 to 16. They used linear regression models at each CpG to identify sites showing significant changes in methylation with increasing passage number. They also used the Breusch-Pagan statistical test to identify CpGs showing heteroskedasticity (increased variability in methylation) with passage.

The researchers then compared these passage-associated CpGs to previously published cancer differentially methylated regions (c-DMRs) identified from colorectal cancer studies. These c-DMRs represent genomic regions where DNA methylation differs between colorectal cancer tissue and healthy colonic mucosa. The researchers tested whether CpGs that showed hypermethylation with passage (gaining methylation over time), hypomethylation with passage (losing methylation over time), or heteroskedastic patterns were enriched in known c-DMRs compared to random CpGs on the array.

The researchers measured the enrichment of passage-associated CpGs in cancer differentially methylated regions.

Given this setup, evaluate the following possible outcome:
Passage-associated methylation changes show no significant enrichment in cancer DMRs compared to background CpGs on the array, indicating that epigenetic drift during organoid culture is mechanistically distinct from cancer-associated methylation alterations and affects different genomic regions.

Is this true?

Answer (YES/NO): NO